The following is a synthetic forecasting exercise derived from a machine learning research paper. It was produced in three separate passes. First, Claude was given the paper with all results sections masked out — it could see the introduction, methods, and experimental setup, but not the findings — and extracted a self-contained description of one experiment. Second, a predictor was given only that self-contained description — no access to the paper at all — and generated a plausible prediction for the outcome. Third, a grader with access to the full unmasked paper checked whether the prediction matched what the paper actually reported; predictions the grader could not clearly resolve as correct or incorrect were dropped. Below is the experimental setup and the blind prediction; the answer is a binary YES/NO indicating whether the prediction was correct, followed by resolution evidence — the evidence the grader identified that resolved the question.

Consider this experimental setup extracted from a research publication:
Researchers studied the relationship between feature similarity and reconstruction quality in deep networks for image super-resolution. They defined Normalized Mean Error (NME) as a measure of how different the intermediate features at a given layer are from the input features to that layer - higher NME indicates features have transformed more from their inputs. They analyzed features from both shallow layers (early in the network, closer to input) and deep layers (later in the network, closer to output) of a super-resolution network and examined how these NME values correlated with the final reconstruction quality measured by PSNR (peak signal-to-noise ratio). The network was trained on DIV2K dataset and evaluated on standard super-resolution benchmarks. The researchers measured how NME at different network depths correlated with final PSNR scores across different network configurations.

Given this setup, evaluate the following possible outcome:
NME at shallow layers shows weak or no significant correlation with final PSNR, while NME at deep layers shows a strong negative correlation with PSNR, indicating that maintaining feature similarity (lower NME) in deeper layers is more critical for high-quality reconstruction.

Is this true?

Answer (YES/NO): NO